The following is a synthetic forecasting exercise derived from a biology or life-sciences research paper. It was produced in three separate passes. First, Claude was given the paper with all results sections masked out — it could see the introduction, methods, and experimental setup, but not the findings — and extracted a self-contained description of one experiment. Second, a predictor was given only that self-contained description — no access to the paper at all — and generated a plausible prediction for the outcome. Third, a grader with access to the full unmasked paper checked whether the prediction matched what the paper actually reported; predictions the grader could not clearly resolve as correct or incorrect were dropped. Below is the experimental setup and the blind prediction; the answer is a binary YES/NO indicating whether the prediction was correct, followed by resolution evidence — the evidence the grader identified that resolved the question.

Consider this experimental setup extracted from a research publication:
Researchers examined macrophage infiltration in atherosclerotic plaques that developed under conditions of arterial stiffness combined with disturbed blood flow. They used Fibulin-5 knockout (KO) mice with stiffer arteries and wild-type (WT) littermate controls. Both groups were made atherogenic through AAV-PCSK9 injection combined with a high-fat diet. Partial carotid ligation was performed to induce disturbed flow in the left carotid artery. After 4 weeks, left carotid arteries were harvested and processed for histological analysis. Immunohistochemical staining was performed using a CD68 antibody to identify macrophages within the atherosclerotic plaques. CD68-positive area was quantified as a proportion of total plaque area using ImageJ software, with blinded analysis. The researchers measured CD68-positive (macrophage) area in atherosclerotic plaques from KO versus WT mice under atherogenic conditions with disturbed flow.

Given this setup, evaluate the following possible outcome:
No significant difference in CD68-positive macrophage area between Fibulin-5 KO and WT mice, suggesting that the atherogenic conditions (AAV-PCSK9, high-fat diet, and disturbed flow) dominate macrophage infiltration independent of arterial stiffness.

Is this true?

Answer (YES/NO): NO